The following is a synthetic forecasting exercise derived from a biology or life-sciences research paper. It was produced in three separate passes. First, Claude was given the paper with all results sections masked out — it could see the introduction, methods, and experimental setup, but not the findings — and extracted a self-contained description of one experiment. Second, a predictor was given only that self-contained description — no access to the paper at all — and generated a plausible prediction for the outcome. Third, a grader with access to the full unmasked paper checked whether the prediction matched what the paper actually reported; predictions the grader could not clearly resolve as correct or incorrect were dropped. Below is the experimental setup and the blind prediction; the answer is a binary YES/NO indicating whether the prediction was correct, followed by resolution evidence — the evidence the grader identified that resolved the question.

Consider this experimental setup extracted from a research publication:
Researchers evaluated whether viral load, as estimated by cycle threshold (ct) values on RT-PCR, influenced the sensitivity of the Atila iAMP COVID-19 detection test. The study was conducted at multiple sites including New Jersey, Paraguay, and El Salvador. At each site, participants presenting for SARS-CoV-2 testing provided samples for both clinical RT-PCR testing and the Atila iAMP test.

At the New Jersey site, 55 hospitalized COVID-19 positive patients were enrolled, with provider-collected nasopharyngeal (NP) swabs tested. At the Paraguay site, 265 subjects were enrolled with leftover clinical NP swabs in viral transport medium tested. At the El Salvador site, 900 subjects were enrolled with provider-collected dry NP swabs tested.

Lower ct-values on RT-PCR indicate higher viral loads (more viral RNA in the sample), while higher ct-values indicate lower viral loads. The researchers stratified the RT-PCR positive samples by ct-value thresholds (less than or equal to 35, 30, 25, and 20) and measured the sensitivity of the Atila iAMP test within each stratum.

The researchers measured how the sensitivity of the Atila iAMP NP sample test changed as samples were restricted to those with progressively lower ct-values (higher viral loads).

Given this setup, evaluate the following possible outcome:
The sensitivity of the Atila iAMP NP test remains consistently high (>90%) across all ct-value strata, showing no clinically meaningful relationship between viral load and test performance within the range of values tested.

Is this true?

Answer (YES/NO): NO